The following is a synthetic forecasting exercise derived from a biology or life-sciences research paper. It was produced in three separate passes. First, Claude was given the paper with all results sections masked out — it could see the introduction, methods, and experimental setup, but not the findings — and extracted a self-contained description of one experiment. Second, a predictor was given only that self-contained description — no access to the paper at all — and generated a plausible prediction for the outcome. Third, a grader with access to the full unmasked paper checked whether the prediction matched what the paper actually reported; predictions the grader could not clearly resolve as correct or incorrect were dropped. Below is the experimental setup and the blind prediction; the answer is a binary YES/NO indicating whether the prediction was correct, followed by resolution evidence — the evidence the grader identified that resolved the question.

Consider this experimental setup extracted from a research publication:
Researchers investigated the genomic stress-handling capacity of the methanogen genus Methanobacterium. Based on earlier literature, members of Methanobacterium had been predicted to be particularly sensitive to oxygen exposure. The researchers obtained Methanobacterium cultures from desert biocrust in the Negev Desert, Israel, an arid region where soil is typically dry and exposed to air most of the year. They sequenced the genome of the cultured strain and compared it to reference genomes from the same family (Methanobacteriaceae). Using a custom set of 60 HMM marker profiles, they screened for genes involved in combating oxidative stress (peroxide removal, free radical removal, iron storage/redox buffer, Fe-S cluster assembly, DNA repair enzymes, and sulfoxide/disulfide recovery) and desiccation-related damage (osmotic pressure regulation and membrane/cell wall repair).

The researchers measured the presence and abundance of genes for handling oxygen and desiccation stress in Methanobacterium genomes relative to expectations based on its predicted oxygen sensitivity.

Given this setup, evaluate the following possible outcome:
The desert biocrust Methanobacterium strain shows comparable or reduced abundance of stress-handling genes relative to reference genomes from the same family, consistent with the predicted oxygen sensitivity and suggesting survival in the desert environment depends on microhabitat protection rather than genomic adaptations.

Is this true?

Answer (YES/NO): NO